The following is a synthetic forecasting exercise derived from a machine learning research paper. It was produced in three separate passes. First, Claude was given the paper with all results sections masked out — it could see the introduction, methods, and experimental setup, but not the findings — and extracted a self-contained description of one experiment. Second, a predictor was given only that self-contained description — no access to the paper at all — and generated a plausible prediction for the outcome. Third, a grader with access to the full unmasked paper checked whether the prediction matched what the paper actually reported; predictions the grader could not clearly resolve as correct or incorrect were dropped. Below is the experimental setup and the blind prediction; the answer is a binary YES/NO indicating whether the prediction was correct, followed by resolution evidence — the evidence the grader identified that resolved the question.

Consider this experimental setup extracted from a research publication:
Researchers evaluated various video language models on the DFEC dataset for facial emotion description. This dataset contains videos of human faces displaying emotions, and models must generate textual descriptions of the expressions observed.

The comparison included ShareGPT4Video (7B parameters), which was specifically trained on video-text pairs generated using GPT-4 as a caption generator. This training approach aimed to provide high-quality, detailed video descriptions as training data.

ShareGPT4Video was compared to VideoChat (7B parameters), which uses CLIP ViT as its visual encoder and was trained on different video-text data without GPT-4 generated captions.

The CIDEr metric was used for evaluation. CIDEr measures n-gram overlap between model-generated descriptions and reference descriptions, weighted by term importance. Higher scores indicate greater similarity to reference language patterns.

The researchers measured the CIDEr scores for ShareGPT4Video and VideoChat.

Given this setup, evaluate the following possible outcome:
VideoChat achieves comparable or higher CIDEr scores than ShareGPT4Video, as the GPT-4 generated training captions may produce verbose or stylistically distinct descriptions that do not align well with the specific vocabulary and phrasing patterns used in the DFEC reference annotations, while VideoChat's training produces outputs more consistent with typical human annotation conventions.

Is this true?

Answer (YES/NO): YES